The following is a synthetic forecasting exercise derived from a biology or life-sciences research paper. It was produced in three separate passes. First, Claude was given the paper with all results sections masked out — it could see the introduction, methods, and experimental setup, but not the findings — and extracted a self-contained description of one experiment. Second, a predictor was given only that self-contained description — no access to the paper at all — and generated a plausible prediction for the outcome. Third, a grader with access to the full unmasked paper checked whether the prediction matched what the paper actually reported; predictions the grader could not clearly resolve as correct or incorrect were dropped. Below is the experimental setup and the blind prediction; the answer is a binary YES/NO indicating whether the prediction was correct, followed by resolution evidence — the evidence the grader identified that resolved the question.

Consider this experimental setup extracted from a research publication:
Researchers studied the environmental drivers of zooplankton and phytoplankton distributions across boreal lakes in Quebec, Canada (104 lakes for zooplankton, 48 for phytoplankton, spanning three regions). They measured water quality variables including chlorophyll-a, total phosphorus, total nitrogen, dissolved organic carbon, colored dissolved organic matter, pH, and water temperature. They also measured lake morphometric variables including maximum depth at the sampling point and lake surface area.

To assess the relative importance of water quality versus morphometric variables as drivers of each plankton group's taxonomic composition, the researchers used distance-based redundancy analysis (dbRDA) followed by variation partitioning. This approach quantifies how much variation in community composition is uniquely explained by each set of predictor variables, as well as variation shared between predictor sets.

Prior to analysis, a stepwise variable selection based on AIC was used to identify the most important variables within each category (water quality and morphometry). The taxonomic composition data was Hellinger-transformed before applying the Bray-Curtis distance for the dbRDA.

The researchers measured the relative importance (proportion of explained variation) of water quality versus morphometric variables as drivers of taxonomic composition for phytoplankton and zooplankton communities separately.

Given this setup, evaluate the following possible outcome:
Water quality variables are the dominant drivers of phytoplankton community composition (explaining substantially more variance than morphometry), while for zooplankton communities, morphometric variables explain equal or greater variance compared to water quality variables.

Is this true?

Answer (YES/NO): YES